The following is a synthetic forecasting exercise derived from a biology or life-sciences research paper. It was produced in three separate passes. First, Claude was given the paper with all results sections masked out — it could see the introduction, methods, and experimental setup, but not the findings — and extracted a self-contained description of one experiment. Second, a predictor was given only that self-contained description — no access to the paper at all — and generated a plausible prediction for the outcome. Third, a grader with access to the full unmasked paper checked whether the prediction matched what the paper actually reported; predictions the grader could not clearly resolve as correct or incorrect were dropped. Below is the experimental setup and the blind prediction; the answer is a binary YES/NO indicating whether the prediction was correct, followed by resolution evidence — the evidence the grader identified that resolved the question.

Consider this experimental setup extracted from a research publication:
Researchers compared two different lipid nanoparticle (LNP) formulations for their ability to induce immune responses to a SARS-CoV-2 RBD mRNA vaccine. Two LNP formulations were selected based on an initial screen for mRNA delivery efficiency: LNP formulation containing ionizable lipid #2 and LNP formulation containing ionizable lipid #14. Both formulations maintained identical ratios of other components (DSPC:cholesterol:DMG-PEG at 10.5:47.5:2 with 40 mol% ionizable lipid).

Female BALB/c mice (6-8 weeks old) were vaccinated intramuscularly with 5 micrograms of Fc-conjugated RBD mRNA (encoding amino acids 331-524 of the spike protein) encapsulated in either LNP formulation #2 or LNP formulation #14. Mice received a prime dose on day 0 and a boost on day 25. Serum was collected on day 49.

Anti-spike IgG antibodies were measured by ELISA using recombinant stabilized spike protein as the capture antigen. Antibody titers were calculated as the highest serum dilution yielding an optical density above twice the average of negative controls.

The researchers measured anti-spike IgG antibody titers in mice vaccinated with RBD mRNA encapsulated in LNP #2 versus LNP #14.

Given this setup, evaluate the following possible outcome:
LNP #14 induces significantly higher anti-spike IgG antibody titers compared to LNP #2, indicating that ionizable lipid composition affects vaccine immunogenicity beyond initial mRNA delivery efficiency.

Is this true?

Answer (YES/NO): NO